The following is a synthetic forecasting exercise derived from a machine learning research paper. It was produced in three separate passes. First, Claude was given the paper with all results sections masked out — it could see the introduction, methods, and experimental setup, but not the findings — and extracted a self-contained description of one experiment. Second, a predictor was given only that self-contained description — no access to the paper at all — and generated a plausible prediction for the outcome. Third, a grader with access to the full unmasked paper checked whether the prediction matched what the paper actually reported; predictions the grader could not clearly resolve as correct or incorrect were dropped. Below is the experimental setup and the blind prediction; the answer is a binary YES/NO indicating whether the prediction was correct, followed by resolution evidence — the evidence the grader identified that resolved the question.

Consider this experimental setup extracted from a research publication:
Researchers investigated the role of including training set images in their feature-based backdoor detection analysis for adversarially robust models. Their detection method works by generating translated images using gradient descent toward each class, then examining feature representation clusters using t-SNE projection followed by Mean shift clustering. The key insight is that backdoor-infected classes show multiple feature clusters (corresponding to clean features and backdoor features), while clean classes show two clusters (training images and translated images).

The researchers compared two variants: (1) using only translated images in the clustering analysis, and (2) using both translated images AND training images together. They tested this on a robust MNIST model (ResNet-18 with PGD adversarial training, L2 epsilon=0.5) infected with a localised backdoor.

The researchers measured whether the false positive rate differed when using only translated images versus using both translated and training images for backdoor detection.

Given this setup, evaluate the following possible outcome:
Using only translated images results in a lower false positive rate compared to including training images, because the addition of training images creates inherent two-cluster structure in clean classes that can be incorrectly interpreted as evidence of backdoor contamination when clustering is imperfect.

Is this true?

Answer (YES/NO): NO